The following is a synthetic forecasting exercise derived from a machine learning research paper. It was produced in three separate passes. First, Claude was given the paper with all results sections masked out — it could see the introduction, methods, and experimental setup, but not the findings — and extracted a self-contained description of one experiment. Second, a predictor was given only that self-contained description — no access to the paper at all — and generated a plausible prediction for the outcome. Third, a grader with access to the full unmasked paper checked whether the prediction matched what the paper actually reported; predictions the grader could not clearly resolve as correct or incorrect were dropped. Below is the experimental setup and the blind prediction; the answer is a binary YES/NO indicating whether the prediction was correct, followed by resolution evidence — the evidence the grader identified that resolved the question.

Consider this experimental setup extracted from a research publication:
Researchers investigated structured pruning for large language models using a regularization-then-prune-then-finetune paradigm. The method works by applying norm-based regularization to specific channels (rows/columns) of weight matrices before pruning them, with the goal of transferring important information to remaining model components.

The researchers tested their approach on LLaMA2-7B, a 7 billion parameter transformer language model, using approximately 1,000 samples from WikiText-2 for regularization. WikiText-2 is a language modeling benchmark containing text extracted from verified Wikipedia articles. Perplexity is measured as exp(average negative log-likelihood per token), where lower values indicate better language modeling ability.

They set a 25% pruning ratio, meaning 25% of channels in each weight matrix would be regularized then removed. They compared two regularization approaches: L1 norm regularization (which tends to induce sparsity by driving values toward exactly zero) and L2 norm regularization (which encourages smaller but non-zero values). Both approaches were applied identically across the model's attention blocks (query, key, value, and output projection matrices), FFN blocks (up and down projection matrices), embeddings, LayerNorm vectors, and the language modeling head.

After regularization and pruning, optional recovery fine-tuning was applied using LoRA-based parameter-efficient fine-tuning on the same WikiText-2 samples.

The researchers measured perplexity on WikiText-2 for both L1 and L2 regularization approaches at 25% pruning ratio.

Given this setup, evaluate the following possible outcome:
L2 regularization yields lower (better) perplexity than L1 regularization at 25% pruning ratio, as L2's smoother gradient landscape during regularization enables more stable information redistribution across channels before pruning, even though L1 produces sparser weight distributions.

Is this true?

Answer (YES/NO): NO